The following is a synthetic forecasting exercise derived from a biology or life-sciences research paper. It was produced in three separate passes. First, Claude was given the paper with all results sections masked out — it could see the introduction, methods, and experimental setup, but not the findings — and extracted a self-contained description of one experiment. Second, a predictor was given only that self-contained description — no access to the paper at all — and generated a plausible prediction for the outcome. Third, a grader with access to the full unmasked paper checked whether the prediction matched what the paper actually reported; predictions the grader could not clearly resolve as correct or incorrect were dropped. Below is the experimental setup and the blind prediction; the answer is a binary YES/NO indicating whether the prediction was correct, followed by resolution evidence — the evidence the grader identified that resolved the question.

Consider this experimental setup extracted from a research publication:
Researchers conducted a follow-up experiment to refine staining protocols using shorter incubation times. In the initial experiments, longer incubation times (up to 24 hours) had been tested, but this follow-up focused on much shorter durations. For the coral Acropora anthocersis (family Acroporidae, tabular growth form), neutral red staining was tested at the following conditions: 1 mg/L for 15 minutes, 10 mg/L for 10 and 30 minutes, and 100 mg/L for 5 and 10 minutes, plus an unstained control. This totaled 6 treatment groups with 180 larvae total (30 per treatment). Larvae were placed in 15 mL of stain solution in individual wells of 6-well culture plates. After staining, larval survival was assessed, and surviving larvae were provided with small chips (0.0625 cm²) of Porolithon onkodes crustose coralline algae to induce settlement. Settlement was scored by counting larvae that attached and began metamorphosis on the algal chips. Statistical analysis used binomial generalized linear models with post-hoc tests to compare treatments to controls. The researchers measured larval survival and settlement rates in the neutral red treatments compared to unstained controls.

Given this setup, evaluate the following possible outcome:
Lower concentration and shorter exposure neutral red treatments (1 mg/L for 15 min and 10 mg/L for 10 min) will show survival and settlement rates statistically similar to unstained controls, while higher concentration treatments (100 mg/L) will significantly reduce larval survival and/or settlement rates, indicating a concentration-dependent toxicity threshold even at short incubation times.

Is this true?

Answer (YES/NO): NO